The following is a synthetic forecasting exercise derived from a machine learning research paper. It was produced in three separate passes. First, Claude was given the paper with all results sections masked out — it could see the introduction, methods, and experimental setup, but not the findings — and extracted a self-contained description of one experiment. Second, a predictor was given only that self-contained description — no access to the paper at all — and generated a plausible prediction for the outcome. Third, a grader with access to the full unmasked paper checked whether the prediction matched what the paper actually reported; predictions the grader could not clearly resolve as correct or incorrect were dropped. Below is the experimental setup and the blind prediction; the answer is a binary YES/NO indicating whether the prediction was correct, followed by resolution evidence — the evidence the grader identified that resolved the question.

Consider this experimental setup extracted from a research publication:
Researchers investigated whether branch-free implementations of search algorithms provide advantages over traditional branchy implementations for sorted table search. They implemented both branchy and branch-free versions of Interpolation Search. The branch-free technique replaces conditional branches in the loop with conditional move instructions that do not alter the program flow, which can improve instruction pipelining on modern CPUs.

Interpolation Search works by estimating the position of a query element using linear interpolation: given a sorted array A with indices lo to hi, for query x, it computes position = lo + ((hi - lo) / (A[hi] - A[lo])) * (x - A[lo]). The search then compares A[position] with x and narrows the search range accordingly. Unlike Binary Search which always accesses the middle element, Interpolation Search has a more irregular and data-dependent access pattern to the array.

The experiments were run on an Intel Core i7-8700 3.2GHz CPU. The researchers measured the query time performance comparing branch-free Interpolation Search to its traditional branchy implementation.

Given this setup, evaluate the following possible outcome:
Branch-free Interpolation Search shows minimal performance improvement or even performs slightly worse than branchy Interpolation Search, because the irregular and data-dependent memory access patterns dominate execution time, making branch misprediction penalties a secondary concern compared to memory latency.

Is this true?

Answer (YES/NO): YES